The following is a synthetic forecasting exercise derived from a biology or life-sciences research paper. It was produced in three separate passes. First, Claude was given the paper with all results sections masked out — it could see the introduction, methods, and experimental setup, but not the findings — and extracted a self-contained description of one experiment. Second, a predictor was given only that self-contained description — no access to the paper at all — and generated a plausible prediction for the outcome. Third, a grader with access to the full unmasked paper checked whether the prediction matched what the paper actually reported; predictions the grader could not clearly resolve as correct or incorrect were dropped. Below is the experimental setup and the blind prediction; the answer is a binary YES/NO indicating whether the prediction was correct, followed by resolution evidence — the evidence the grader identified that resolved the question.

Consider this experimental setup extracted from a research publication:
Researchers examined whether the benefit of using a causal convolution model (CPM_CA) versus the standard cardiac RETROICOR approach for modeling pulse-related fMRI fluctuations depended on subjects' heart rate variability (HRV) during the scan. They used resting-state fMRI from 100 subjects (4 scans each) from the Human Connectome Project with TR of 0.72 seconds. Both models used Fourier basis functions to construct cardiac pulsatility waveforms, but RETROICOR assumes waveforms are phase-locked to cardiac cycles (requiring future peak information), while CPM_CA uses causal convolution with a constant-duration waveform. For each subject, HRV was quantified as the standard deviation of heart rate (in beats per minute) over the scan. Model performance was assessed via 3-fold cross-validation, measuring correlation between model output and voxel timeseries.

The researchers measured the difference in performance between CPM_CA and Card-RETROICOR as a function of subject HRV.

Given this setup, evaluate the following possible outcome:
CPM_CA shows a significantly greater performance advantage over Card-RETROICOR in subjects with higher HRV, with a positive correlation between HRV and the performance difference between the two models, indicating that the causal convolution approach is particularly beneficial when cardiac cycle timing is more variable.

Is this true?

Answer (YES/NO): YES